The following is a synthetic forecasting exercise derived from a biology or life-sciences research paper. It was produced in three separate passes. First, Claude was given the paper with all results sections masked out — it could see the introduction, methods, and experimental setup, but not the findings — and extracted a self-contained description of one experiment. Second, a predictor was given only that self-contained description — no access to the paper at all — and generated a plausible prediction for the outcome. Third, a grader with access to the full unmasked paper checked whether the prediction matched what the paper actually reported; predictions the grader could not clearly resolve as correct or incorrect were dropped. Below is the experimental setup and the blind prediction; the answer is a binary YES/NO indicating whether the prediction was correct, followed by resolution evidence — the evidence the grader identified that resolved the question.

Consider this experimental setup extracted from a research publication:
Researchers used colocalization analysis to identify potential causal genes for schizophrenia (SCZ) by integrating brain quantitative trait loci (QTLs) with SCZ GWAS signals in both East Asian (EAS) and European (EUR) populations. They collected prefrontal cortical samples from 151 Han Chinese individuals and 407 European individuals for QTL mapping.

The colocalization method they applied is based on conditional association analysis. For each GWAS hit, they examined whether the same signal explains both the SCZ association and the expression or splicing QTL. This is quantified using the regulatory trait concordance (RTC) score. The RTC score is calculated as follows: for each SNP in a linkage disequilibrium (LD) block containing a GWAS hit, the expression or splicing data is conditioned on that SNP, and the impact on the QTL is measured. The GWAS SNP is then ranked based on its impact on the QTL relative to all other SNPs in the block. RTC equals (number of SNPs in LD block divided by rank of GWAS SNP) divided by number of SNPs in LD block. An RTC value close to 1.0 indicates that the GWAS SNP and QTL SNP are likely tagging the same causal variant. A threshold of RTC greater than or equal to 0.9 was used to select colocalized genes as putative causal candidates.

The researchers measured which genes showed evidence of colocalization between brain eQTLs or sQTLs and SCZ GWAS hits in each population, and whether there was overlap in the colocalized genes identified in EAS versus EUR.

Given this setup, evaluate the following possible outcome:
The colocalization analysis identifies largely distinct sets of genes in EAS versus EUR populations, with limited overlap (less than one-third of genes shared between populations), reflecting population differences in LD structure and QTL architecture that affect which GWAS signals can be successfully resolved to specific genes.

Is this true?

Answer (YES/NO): YES